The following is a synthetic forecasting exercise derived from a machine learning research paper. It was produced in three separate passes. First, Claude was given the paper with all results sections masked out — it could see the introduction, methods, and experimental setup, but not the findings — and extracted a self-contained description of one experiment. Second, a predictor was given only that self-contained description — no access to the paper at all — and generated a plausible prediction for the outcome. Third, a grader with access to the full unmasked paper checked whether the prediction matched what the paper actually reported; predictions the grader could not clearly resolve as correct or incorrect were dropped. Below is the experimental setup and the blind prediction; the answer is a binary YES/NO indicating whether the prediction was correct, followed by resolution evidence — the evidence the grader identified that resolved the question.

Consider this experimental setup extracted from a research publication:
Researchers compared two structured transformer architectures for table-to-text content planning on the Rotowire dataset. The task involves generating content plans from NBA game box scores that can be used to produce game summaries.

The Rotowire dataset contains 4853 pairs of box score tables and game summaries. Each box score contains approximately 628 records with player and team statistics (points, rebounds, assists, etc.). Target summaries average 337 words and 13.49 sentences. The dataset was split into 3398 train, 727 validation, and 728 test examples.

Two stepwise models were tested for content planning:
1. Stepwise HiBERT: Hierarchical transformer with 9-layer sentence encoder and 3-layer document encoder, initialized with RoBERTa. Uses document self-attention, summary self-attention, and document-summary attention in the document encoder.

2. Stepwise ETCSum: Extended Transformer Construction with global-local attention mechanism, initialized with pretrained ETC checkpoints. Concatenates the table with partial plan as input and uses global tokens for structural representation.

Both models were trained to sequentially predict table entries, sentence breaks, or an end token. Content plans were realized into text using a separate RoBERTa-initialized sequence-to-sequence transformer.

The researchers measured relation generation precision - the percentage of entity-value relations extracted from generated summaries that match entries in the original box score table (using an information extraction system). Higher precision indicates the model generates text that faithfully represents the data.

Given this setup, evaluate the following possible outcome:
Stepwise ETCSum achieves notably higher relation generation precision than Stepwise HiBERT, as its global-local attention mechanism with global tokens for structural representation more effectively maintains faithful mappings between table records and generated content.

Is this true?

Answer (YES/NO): YES